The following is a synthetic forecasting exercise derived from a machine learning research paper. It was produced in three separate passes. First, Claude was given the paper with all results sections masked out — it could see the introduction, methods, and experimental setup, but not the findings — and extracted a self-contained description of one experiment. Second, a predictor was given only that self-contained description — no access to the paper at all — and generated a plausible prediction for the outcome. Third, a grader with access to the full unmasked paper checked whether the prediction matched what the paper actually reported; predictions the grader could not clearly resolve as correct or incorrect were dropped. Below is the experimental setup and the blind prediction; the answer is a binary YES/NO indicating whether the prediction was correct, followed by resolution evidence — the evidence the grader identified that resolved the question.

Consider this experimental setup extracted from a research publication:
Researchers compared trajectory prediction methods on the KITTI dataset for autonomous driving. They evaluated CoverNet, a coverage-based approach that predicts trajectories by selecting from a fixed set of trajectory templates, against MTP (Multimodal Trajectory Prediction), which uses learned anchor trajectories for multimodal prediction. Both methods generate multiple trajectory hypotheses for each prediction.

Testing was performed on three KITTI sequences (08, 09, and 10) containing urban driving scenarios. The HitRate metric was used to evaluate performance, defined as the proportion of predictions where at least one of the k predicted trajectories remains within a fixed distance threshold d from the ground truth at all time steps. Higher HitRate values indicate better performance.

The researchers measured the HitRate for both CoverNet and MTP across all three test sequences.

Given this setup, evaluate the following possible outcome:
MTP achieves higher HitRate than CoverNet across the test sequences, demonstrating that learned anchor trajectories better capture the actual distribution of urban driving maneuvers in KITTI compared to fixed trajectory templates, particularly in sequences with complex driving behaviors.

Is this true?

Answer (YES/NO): YES